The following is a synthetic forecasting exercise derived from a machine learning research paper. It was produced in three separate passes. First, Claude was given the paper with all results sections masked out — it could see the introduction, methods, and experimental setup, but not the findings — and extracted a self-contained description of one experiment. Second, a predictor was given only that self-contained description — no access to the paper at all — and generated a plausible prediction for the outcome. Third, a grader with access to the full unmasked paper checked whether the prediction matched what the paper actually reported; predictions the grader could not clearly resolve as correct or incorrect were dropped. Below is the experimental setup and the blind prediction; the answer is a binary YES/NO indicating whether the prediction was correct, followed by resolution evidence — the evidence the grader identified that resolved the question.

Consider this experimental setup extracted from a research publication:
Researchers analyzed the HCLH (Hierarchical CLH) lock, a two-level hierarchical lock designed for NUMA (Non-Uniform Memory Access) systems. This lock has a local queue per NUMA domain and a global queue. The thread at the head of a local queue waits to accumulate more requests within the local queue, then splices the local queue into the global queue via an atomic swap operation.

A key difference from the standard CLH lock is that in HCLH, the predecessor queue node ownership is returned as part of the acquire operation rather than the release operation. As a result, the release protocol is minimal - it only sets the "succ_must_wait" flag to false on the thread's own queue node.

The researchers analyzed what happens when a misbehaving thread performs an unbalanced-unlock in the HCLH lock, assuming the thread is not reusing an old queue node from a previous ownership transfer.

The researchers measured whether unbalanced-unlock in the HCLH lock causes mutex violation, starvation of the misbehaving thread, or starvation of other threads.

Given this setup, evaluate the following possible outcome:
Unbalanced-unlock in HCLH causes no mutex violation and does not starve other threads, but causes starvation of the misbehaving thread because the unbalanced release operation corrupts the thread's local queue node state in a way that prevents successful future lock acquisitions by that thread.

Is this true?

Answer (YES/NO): NO